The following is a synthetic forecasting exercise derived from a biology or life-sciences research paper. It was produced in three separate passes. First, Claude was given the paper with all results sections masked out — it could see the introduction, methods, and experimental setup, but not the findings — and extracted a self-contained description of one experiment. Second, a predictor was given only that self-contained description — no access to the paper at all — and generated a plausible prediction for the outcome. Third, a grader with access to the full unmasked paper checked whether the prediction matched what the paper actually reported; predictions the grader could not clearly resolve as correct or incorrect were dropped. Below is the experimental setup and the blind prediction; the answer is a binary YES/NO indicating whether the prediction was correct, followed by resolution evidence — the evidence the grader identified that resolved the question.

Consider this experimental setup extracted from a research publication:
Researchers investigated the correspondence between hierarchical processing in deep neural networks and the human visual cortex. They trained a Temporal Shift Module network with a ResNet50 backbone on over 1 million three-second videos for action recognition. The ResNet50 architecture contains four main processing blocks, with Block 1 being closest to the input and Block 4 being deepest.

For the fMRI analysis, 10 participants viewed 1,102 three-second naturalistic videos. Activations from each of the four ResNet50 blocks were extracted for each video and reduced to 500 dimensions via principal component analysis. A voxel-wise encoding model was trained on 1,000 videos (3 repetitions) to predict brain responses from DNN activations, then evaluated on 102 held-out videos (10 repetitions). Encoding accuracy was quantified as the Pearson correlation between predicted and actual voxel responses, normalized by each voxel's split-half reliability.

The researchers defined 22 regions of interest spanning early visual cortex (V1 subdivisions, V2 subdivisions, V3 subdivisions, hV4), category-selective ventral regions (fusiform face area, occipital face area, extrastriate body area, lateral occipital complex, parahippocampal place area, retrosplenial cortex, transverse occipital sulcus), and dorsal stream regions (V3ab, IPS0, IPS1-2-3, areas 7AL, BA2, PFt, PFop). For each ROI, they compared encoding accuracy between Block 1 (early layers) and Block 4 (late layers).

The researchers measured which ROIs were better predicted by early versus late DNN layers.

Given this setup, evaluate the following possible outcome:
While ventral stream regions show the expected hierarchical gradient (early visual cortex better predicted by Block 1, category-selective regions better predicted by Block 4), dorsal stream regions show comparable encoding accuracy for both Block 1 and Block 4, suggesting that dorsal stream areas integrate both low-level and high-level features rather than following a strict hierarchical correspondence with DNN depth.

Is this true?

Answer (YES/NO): NO